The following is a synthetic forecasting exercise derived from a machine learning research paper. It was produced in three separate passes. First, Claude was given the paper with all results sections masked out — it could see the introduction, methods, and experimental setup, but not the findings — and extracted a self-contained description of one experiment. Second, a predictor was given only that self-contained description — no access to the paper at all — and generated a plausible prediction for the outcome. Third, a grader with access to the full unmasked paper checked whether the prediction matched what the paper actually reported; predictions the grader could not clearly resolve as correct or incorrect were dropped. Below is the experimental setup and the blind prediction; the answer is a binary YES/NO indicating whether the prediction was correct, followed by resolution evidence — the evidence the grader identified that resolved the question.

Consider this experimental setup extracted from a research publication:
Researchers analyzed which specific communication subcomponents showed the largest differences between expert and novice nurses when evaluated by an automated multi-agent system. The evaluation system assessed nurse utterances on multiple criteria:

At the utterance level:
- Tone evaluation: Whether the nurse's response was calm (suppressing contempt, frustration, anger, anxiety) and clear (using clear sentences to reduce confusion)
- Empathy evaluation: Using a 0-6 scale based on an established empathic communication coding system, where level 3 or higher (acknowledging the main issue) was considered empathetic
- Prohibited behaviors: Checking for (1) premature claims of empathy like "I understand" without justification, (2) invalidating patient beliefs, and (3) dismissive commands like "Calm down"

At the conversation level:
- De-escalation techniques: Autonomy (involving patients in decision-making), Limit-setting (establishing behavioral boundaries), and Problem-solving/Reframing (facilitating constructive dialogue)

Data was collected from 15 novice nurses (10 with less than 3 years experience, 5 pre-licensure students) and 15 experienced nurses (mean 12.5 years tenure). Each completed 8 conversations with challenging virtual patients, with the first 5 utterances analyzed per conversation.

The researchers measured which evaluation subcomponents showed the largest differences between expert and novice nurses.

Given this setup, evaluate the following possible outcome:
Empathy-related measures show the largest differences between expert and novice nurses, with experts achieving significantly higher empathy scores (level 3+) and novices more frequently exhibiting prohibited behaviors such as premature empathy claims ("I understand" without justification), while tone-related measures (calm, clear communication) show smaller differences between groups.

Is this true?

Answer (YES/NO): NO